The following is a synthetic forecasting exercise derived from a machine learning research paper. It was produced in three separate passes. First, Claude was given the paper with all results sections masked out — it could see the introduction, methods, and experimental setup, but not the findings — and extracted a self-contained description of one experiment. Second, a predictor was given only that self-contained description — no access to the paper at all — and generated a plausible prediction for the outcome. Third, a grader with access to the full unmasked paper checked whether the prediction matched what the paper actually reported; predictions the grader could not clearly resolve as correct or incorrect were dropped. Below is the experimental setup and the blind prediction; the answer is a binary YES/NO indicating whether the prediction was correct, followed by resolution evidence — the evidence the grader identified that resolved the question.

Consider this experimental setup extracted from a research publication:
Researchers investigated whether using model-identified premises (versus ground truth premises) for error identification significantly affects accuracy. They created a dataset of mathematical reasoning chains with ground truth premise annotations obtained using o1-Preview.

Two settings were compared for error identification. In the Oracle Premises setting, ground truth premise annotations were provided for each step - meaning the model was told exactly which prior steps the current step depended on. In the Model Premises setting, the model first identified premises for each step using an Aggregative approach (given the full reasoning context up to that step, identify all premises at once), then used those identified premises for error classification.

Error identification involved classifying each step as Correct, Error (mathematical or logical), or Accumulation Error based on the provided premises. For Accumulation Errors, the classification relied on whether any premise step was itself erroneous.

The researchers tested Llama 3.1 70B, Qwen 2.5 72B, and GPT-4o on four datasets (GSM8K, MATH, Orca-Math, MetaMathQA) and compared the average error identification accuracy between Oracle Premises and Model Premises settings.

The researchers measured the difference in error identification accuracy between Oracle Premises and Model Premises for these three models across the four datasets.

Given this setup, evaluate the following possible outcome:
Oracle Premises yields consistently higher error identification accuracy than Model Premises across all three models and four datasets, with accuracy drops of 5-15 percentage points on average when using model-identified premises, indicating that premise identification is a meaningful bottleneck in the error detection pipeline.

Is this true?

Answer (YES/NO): NO